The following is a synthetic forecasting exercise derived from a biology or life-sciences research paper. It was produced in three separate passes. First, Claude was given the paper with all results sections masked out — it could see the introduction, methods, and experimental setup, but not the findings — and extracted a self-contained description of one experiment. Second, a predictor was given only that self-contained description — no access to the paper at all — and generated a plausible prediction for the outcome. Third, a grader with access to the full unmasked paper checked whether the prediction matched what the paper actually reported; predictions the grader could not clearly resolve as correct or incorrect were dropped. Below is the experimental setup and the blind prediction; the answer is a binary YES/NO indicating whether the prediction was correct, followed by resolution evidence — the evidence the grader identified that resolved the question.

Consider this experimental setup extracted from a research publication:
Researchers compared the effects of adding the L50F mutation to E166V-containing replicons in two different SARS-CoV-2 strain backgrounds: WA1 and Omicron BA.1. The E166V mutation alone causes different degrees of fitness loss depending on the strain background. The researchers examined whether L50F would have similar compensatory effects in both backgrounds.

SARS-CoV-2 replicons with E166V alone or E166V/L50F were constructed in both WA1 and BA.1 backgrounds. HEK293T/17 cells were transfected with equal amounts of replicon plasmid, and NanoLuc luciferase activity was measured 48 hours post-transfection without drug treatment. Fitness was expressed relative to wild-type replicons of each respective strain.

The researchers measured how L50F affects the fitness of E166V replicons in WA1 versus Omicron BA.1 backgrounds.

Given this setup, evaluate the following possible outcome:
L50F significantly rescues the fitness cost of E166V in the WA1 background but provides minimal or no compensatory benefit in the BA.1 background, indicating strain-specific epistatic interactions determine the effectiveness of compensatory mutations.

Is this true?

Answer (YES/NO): YES